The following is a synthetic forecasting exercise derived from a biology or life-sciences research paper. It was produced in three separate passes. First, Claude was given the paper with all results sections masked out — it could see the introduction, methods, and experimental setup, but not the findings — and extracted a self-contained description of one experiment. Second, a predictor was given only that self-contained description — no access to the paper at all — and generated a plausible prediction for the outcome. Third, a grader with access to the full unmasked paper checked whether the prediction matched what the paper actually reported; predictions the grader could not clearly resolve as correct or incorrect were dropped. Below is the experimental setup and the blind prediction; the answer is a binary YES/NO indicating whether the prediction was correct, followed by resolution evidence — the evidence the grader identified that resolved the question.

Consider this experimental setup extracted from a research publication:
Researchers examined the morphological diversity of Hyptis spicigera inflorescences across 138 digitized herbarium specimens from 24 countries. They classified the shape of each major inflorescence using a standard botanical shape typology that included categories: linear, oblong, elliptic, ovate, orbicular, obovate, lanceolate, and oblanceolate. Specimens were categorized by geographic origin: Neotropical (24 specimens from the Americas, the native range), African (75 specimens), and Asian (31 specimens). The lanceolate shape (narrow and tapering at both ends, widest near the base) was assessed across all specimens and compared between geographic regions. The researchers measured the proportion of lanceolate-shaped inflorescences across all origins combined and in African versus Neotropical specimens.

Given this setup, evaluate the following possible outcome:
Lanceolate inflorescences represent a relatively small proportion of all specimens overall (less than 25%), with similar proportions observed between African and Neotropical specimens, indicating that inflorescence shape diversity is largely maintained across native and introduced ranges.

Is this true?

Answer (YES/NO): NO